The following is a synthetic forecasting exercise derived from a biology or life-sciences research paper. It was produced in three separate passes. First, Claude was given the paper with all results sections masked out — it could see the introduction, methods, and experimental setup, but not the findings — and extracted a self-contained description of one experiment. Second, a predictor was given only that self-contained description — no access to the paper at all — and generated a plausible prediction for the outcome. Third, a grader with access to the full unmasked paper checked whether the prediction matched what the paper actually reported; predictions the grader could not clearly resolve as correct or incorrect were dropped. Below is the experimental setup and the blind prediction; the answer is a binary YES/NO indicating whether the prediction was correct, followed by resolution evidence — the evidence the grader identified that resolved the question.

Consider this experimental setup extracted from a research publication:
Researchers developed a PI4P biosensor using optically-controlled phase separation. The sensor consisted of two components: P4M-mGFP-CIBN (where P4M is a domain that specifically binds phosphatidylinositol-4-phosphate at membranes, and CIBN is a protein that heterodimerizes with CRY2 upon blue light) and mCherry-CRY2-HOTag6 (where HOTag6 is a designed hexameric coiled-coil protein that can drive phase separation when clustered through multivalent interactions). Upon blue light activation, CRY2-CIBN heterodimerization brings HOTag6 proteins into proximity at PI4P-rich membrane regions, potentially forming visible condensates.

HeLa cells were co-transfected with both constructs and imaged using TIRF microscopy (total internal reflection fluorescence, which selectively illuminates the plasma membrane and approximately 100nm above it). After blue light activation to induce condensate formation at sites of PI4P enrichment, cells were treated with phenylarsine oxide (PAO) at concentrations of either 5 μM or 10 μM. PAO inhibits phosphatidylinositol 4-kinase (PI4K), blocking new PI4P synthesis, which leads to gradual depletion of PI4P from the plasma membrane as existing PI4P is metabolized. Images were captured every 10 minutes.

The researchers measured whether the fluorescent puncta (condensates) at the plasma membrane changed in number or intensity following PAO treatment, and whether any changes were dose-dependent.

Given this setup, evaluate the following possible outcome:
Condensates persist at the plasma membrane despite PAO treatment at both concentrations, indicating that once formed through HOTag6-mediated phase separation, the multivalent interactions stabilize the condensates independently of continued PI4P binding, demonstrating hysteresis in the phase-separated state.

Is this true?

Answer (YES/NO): NO